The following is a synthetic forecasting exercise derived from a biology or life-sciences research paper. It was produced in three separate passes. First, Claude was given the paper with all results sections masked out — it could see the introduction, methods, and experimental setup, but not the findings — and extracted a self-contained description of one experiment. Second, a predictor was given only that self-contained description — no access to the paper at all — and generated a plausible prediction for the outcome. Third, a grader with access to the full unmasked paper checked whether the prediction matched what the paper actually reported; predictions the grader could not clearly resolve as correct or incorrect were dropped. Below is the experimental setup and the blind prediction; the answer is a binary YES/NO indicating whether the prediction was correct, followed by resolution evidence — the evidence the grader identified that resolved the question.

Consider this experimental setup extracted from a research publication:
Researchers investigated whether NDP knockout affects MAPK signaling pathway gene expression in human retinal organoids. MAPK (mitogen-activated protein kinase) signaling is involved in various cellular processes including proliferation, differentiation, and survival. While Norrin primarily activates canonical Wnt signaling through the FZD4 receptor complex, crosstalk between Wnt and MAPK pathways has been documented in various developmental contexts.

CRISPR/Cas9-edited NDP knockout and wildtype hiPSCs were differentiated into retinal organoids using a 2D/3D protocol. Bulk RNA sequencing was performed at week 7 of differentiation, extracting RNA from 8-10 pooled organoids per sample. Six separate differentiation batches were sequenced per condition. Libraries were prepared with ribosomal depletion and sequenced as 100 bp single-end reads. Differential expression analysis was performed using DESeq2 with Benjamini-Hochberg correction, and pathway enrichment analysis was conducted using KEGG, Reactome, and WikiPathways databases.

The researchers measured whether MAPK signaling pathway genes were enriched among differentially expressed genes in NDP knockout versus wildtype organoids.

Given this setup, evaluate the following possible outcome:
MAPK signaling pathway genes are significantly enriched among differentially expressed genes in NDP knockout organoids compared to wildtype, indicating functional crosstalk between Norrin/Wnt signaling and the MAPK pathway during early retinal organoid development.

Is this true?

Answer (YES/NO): NO